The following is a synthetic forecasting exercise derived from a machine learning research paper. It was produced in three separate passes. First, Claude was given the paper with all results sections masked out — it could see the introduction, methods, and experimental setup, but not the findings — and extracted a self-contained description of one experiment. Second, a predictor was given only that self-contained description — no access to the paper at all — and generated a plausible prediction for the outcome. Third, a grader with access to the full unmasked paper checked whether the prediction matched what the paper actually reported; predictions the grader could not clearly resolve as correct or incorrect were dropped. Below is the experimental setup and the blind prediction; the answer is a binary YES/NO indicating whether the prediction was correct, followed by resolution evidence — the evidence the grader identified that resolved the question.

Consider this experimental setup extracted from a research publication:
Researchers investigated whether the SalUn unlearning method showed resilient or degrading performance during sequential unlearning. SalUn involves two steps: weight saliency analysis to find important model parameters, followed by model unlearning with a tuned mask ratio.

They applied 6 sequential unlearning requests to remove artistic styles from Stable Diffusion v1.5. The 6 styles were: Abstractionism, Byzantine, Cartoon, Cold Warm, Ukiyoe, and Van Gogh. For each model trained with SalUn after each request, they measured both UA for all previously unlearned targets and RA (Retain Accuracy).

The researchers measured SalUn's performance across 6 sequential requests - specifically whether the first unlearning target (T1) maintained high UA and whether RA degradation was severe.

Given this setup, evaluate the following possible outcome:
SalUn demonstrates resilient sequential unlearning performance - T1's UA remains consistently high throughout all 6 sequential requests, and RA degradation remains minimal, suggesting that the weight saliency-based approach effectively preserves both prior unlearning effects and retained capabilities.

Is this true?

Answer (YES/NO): NO